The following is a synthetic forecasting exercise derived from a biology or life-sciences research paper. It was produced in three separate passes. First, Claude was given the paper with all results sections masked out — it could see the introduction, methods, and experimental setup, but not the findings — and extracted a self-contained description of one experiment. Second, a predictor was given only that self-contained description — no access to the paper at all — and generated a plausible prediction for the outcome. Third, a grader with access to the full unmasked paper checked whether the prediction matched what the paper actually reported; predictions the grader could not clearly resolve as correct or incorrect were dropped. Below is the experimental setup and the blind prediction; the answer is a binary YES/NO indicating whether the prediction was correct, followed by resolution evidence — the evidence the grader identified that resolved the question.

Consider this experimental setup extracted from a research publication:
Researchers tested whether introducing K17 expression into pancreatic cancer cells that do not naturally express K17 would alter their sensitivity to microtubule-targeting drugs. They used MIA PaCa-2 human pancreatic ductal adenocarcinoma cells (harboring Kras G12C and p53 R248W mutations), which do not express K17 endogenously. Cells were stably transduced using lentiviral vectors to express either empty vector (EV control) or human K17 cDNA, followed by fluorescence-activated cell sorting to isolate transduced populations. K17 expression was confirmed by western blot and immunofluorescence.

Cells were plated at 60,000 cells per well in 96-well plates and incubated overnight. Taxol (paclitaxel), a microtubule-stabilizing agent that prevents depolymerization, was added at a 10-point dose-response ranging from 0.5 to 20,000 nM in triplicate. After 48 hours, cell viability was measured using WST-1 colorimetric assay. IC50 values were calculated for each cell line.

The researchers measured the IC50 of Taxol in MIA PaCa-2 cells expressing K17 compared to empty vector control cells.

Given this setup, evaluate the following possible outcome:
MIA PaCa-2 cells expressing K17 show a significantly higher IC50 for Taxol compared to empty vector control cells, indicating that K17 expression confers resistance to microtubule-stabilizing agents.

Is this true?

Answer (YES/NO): NO